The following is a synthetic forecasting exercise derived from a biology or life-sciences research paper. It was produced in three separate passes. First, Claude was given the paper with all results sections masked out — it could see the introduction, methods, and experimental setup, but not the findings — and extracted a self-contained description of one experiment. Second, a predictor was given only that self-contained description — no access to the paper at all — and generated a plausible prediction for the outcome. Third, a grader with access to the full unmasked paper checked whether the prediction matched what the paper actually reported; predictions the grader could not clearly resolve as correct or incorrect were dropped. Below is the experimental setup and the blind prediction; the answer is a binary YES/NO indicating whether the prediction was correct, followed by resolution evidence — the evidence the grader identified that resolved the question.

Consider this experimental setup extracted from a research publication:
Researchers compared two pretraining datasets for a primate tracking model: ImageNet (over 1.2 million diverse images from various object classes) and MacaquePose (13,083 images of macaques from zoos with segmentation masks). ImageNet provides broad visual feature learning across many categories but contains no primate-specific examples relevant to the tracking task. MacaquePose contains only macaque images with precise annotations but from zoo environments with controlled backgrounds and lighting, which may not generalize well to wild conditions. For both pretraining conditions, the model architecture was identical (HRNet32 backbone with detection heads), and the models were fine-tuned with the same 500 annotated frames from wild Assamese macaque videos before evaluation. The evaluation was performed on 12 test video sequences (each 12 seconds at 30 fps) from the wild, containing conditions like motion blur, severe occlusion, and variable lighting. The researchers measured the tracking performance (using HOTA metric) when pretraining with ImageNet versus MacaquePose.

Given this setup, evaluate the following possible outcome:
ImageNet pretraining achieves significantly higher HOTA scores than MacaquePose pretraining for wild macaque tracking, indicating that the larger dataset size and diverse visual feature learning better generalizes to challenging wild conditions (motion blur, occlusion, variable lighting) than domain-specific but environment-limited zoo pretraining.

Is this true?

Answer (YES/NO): NO